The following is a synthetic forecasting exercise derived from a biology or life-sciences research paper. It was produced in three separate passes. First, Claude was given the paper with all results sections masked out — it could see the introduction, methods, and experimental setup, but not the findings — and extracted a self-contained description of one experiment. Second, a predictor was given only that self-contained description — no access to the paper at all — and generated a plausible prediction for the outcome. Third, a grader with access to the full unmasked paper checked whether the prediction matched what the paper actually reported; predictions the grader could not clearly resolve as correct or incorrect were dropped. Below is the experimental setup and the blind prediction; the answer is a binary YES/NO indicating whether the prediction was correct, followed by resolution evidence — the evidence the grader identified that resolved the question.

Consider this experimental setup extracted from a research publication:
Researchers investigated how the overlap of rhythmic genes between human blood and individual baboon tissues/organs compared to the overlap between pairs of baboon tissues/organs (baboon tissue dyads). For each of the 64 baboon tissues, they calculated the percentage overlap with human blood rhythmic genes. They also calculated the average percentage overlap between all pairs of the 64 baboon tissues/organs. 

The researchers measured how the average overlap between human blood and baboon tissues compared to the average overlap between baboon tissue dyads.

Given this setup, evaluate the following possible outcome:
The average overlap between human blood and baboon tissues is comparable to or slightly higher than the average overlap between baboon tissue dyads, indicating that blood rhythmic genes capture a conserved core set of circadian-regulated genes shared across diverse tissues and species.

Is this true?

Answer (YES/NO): NO